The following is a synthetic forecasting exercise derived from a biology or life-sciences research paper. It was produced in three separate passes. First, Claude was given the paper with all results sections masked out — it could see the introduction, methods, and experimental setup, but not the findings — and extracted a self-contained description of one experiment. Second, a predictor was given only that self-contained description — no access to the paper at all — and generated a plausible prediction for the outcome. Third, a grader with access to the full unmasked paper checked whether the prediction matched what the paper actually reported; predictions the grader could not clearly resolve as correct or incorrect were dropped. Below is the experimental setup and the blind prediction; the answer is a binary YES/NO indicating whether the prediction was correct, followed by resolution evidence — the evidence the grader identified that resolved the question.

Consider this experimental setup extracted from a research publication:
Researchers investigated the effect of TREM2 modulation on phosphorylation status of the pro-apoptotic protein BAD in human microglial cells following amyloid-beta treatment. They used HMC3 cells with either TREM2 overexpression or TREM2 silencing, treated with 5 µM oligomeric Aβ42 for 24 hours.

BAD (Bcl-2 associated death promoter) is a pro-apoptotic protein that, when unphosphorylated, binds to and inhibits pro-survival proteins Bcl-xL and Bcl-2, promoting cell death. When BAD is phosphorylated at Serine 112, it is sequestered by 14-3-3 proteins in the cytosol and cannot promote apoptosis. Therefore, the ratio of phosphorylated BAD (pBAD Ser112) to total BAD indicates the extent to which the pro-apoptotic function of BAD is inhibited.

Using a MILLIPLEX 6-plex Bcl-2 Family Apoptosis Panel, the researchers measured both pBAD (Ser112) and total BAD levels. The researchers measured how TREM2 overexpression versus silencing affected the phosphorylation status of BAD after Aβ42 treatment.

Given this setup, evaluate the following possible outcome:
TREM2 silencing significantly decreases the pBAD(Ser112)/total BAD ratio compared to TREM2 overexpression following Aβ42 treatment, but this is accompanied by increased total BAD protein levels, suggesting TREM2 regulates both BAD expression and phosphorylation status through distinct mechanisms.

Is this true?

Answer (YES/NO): NO